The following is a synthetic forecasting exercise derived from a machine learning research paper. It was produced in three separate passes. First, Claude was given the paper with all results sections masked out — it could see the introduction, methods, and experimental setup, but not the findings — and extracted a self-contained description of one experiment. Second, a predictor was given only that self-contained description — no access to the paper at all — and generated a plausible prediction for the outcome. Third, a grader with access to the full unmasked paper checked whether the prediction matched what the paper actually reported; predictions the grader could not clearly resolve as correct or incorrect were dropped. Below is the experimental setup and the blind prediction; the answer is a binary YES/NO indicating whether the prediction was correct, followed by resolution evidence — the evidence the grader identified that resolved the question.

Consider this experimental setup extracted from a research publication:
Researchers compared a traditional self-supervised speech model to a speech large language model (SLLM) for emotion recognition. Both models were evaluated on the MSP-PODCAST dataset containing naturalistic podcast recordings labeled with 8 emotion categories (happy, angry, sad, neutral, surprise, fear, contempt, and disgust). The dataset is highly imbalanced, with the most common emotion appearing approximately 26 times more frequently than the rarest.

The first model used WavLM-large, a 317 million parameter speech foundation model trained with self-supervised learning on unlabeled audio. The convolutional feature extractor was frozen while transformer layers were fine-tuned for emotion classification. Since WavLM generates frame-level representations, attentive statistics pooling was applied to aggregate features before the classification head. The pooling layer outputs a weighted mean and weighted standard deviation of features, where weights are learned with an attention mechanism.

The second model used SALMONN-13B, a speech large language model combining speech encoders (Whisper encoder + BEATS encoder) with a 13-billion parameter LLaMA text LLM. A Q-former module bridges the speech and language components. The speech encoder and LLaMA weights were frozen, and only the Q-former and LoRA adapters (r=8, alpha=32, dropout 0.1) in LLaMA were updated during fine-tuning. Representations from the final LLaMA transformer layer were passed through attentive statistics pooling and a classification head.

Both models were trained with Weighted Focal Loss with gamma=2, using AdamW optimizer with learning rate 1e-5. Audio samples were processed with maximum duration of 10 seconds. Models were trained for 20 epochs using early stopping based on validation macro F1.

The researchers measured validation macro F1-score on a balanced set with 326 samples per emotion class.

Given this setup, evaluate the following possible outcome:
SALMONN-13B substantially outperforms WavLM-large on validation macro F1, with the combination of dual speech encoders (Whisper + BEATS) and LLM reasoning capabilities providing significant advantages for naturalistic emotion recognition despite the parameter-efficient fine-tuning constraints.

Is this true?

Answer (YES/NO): YES